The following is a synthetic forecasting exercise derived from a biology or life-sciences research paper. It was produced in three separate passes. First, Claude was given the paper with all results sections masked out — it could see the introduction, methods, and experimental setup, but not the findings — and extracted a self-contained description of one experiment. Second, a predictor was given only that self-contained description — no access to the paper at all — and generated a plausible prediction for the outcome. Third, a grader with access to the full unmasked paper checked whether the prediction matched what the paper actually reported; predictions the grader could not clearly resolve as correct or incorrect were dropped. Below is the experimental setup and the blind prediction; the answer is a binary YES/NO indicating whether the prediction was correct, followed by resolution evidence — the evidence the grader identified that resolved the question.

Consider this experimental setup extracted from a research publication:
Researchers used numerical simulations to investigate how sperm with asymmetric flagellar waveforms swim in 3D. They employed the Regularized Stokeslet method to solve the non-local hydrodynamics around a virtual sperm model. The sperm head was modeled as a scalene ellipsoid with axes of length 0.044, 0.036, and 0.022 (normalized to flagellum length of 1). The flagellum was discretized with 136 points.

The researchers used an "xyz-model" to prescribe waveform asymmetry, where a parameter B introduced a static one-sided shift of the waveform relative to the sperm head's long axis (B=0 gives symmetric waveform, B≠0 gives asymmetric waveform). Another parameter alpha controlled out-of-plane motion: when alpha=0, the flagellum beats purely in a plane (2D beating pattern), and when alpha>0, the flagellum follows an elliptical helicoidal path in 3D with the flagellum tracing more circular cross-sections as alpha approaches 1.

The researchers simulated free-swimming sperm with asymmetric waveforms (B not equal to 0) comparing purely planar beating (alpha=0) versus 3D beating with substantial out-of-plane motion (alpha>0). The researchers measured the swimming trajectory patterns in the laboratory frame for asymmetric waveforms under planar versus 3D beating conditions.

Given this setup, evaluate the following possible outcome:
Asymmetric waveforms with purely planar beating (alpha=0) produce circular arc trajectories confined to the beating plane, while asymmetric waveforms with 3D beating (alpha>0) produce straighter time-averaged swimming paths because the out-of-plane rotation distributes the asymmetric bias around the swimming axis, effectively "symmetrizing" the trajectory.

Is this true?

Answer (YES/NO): YES